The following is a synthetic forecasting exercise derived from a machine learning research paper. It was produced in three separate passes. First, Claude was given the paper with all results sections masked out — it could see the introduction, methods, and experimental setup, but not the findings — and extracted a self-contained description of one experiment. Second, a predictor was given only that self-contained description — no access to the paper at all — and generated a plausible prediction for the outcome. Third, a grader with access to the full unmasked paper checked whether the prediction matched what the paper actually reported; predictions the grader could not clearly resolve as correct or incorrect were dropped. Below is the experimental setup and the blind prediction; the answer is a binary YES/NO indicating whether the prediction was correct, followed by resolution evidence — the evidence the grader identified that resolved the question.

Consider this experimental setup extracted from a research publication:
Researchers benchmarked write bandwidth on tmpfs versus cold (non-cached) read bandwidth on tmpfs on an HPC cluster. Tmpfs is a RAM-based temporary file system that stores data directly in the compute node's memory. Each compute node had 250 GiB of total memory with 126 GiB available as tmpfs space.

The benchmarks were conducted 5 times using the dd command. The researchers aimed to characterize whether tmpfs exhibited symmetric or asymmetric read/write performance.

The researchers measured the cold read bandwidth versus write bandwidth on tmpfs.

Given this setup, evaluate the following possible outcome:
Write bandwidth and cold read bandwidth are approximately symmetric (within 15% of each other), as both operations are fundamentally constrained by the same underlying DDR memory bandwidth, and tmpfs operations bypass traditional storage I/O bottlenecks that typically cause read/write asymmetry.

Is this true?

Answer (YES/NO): NO